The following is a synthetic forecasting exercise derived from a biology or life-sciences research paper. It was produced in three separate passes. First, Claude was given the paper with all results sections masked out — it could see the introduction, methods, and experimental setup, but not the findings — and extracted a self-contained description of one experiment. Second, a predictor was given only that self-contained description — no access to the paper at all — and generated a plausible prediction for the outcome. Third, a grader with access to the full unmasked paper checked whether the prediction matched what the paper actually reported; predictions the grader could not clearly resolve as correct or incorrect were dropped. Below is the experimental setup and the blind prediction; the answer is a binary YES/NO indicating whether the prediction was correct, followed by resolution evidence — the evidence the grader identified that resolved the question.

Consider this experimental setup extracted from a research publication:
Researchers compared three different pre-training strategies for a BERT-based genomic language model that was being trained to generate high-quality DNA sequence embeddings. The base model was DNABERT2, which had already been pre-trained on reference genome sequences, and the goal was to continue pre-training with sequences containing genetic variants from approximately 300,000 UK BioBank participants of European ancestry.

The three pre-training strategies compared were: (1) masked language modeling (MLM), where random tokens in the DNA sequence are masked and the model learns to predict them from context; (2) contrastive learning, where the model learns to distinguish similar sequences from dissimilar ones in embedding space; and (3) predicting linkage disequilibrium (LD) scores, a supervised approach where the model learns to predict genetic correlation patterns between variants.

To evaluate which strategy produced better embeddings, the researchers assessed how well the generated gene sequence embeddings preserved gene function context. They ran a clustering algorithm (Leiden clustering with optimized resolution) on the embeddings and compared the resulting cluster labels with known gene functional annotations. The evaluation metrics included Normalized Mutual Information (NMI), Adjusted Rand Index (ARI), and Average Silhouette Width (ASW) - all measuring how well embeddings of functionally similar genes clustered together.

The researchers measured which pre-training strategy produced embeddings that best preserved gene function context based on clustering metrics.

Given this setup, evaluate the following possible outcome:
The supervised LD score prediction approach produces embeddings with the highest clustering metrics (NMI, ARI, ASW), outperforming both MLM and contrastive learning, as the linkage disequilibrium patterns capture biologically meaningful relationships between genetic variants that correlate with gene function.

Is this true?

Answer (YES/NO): NO